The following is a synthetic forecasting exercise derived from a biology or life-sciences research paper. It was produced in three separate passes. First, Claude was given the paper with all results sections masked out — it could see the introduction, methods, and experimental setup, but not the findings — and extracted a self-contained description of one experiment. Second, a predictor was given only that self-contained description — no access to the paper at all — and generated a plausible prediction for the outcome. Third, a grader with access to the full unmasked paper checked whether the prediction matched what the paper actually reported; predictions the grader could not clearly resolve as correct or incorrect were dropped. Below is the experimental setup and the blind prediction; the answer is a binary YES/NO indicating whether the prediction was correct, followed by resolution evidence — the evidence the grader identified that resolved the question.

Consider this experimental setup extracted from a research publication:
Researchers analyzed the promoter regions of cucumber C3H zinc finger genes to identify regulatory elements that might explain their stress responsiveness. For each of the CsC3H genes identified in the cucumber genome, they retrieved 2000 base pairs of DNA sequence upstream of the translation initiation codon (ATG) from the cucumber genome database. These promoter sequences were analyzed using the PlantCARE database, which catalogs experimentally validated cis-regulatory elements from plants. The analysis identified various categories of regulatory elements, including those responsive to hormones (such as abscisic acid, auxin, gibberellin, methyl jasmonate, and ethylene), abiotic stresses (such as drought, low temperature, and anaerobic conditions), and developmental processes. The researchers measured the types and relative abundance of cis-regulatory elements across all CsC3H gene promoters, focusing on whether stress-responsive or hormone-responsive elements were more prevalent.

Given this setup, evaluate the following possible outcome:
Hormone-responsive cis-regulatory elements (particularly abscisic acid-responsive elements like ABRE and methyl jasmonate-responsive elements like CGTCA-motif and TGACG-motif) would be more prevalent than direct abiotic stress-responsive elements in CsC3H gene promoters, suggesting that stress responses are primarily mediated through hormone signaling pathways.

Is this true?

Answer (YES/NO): YES